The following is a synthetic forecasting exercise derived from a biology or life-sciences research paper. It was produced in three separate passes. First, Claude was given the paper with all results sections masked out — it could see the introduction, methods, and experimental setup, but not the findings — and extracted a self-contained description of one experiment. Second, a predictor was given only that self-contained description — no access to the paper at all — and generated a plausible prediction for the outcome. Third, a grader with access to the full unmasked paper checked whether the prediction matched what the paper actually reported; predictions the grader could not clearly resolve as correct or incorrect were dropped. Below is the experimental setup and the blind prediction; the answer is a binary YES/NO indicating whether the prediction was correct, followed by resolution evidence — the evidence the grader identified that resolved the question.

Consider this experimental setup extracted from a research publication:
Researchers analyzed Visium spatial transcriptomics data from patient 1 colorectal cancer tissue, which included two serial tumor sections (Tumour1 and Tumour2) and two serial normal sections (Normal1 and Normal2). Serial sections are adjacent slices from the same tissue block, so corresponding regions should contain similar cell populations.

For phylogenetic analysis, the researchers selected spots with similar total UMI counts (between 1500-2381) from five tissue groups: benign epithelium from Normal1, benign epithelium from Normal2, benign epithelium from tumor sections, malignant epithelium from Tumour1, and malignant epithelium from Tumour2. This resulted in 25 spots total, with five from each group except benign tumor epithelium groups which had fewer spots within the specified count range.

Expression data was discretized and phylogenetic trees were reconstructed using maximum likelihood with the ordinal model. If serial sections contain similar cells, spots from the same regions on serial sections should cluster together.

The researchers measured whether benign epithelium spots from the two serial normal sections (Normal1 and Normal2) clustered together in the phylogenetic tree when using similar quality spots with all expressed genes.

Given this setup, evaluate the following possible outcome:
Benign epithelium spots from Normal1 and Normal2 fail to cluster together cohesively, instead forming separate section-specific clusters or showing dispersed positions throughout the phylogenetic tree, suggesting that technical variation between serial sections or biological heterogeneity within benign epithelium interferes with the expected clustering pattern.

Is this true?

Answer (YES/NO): NO